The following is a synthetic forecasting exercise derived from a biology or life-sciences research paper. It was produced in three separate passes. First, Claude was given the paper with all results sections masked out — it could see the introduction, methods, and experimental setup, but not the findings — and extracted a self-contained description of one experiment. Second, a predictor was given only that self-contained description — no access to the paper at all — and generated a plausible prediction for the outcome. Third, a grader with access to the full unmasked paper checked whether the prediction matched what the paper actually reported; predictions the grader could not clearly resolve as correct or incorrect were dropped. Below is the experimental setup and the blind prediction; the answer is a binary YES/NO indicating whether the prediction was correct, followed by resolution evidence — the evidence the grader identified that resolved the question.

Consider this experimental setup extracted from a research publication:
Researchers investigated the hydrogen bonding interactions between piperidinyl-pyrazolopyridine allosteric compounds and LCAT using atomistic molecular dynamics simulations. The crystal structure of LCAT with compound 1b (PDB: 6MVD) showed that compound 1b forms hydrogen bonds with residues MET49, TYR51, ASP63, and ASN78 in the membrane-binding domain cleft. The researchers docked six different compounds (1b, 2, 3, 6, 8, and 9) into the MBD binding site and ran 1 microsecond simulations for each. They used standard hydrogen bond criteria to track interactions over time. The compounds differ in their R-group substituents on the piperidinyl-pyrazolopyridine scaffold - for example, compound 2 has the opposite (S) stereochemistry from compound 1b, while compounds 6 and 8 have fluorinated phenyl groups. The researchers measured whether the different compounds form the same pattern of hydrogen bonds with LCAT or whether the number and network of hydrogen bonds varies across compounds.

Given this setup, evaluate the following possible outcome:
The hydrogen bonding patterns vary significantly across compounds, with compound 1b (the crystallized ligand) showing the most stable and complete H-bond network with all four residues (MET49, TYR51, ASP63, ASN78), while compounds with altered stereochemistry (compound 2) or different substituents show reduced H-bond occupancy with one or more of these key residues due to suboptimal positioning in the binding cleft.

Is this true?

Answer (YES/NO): NO